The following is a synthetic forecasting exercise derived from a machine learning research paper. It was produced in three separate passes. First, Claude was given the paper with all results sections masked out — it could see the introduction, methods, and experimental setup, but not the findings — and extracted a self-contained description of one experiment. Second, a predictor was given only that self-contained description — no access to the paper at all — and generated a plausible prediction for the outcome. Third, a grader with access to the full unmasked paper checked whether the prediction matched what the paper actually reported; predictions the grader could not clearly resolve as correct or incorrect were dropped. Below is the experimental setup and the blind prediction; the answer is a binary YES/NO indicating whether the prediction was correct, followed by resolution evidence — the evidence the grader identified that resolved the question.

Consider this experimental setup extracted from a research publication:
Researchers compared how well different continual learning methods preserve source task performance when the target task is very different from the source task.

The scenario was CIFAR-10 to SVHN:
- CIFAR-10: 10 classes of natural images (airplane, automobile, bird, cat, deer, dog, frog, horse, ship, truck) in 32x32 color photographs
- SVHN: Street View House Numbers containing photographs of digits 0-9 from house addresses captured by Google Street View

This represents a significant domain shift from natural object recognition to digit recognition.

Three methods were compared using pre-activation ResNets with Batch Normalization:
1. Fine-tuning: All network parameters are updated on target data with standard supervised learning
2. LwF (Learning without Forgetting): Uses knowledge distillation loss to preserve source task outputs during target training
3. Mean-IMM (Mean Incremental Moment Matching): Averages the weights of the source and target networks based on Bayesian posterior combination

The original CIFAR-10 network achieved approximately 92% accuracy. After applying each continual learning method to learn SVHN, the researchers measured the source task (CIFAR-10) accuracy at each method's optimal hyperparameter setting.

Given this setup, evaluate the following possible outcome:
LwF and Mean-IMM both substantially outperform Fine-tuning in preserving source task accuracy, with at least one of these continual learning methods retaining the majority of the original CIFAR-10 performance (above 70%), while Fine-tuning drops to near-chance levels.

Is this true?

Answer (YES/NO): YES